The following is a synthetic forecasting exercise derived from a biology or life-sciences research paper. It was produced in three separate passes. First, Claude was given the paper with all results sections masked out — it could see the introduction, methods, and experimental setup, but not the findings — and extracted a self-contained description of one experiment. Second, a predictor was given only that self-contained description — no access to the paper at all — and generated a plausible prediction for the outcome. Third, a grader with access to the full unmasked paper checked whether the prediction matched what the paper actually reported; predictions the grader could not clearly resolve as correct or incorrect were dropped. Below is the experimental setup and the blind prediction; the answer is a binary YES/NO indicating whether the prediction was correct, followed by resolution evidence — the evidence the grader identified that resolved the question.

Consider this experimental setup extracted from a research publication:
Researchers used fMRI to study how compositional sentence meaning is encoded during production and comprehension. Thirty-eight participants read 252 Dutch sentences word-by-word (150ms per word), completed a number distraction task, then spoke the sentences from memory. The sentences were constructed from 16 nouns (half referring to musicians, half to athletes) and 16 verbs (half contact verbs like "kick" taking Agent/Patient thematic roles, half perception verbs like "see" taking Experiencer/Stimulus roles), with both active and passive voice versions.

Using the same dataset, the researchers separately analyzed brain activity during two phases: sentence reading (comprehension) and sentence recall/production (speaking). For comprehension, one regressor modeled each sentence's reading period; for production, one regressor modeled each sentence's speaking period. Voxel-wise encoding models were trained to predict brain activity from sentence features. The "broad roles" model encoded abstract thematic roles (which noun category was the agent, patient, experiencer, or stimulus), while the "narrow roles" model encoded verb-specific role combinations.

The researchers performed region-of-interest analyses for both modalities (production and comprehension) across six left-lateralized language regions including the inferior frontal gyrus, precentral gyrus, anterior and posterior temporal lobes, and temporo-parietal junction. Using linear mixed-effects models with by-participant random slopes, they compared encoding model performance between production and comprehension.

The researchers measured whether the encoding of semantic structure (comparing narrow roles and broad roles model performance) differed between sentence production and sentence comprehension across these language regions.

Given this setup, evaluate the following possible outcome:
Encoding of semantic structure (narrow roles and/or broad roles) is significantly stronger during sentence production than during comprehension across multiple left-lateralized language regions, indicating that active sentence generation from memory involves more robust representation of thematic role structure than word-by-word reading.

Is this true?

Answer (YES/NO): NO